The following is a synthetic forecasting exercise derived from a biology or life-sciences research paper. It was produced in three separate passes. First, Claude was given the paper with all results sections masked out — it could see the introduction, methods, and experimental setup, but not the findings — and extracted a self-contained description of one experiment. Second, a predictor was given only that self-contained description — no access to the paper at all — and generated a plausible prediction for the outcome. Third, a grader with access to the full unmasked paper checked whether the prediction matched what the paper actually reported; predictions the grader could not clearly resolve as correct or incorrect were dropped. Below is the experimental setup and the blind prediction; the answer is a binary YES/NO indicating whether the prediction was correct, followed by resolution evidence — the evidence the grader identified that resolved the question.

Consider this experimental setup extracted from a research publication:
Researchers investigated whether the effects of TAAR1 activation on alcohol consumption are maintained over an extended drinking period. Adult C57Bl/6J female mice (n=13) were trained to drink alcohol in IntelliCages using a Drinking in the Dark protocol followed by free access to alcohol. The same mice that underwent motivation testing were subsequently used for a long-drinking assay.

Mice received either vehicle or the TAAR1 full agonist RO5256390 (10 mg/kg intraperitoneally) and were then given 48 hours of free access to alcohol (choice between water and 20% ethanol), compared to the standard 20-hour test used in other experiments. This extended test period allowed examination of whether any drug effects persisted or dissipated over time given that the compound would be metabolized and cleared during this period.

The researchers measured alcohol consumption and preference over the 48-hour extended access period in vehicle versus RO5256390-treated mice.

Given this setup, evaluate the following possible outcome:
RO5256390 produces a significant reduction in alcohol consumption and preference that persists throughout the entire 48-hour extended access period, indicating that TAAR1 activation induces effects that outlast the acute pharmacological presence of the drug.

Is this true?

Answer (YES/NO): NO